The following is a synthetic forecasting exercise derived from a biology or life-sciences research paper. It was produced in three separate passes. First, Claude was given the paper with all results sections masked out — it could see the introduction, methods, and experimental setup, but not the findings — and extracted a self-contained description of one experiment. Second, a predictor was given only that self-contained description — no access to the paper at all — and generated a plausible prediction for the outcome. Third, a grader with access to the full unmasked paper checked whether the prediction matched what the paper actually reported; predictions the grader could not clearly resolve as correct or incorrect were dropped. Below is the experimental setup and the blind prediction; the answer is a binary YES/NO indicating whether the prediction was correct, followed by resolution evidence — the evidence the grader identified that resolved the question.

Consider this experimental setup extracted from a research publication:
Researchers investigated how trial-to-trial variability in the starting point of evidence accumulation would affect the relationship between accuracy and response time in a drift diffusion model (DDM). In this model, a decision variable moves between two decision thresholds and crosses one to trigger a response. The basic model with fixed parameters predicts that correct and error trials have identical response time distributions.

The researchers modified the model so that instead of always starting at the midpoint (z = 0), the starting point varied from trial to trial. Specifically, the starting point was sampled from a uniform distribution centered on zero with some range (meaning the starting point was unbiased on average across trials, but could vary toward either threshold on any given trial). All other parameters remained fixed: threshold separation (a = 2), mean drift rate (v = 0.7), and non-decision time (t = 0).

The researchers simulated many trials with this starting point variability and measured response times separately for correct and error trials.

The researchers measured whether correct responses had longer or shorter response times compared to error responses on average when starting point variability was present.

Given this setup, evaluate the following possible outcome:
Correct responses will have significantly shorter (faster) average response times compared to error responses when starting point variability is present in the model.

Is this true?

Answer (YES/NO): NO